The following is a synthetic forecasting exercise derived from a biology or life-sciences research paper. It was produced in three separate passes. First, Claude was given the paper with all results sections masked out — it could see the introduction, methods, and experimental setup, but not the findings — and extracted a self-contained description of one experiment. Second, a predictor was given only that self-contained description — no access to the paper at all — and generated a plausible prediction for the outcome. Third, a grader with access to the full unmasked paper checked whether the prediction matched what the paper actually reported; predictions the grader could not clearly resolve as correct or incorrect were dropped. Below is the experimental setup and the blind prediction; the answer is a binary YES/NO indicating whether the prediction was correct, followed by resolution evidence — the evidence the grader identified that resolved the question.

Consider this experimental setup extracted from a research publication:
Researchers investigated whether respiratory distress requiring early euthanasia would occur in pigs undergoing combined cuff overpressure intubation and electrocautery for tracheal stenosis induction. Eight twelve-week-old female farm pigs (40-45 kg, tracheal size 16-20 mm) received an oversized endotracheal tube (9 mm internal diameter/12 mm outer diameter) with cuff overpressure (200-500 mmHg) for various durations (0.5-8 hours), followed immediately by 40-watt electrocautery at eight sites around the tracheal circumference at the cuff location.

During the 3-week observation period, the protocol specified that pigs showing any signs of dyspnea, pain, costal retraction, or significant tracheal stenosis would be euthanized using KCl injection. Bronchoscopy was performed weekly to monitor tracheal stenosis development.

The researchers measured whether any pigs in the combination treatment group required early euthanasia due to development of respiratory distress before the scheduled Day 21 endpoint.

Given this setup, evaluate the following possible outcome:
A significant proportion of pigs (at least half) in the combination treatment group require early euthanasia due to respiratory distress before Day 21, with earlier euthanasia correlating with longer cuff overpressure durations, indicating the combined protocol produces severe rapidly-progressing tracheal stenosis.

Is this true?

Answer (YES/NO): NO